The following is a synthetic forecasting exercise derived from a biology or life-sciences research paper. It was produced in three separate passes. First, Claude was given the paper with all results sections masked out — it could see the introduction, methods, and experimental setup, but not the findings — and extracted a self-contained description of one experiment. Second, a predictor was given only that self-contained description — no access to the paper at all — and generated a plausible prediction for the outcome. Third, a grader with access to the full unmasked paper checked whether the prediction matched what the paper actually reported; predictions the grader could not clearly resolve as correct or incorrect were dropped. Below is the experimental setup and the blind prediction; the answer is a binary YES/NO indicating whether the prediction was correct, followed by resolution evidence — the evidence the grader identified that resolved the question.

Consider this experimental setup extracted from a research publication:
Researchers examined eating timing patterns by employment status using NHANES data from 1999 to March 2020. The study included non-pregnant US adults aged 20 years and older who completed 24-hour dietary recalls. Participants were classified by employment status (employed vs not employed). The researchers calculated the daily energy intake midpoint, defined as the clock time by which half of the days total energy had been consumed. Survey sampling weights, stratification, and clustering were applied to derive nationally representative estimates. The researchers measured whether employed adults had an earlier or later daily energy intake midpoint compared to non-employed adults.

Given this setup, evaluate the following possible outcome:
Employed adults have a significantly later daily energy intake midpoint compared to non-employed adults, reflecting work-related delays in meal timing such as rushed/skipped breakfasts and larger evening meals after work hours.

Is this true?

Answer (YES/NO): NO